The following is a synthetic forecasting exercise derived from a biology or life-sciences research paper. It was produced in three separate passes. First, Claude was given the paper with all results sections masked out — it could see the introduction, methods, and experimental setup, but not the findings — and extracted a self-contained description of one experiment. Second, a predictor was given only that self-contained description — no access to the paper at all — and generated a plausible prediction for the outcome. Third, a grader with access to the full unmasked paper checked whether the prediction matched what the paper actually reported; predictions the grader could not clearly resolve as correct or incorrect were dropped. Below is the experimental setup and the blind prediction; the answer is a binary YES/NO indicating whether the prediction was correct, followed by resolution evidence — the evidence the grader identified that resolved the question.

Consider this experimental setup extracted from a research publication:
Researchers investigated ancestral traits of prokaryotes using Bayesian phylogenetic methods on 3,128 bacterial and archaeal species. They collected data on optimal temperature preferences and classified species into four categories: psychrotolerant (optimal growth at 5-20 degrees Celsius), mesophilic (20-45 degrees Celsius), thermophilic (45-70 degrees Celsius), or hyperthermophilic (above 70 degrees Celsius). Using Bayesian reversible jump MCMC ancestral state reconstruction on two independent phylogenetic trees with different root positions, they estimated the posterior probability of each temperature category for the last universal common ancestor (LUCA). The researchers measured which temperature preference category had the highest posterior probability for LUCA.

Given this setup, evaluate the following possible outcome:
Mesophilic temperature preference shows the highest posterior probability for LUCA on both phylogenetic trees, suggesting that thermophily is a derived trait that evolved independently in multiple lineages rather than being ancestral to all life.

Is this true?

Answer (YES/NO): NO